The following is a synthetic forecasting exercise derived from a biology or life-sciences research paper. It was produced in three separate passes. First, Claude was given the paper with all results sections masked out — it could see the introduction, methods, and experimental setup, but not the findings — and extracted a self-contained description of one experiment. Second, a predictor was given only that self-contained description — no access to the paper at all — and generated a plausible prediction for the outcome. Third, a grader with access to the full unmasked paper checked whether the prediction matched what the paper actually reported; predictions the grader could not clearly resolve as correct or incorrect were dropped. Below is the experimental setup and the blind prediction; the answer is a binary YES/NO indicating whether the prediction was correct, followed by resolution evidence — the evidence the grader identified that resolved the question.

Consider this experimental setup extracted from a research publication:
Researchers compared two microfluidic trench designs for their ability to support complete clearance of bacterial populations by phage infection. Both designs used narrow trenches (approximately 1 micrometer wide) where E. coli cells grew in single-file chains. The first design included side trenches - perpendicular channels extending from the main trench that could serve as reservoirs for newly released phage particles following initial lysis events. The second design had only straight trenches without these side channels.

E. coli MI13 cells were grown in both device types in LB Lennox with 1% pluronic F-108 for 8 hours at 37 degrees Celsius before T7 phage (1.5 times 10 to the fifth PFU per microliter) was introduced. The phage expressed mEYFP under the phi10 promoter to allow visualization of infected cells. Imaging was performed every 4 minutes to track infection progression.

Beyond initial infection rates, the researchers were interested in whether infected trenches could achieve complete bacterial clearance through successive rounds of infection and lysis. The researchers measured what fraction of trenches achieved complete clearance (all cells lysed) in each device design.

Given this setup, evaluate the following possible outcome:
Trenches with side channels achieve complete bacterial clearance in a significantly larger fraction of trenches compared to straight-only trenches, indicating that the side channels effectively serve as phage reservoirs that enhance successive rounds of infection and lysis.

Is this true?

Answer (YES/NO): YES